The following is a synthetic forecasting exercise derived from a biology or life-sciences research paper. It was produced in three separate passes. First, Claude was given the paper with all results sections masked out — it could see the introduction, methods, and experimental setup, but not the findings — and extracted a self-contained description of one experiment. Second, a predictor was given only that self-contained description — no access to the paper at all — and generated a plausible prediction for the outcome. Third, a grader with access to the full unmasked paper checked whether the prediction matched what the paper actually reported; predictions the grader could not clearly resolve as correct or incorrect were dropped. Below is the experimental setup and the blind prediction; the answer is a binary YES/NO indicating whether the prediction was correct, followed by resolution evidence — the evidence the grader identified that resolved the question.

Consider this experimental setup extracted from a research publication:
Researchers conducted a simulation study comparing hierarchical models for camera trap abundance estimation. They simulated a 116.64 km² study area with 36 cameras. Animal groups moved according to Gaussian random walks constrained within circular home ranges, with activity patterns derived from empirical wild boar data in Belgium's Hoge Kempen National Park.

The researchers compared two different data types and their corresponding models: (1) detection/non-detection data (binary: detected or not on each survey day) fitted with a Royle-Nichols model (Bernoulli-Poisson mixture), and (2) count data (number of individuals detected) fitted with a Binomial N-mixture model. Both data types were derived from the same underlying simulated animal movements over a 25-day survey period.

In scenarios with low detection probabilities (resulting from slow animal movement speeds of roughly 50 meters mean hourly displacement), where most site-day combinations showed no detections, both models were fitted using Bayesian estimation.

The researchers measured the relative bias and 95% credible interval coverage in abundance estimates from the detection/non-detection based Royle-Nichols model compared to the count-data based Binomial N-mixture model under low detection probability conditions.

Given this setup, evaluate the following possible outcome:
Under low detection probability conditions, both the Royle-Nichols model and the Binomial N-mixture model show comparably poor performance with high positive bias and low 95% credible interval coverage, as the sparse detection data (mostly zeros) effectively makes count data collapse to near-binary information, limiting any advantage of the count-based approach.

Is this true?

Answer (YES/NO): NO